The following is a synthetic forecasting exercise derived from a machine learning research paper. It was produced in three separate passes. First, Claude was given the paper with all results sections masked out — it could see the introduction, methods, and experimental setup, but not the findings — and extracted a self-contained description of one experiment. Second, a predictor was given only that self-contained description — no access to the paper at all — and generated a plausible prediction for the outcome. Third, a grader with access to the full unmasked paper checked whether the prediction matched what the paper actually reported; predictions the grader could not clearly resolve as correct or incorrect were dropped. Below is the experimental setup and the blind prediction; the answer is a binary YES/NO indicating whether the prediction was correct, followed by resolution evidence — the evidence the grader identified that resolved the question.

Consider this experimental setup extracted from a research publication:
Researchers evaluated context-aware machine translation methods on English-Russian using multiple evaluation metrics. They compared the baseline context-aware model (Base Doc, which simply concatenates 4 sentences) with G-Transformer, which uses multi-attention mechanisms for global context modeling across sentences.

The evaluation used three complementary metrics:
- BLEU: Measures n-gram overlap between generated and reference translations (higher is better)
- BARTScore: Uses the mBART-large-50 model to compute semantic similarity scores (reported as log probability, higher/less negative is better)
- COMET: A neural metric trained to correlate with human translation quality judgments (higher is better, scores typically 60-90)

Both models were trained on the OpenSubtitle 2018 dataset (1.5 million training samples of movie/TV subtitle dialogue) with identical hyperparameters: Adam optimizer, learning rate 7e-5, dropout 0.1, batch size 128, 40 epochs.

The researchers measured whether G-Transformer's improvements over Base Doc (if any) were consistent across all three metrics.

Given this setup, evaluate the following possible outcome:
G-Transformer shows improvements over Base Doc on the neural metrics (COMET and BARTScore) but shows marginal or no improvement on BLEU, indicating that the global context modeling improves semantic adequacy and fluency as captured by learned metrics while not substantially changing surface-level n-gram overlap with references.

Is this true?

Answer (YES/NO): NO